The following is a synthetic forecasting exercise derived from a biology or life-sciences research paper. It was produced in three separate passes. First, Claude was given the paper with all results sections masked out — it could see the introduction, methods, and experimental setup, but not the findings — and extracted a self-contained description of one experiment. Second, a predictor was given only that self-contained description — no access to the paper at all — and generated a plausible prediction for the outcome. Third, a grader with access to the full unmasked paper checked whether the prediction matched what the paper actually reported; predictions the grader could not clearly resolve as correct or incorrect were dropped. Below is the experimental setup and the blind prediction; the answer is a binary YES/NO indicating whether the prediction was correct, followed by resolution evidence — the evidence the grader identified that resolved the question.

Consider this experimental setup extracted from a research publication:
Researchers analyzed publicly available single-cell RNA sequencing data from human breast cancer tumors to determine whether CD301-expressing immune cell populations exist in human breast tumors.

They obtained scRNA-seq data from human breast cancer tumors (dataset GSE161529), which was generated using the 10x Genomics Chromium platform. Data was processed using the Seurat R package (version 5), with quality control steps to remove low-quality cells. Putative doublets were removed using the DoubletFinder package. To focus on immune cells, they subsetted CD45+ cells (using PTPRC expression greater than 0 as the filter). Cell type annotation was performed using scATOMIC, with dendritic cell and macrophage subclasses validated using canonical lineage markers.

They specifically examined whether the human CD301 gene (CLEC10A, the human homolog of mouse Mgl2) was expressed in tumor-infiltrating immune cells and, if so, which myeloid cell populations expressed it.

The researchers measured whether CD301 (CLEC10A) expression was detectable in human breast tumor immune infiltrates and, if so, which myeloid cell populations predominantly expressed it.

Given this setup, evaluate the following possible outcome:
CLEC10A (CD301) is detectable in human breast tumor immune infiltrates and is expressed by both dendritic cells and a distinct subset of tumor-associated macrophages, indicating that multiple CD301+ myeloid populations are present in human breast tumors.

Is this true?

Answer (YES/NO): YES